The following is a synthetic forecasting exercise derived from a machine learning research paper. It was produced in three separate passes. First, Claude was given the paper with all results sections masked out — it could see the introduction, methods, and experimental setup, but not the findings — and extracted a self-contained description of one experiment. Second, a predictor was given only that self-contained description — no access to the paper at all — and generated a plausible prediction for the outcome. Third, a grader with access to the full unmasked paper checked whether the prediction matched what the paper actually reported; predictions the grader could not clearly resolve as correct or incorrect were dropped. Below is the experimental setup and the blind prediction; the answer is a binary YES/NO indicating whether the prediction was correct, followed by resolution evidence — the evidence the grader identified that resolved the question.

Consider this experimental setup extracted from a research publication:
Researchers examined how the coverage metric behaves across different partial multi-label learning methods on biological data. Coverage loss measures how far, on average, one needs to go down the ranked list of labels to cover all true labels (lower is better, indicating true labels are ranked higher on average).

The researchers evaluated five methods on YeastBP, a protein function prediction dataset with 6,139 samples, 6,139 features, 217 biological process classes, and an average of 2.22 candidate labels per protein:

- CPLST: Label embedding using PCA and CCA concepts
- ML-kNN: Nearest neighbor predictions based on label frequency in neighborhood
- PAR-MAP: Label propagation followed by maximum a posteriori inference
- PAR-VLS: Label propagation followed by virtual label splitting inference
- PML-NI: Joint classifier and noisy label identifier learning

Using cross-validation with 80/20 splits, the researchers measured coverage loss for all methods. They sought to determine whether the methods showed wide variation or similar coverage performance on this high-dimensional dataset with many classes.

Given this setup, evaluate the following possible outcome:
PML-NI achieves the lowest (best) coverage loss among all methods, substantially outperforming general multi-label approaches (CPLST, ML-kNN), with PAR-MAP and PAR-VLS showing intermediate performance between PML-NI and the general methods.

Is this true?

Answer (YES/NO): NO